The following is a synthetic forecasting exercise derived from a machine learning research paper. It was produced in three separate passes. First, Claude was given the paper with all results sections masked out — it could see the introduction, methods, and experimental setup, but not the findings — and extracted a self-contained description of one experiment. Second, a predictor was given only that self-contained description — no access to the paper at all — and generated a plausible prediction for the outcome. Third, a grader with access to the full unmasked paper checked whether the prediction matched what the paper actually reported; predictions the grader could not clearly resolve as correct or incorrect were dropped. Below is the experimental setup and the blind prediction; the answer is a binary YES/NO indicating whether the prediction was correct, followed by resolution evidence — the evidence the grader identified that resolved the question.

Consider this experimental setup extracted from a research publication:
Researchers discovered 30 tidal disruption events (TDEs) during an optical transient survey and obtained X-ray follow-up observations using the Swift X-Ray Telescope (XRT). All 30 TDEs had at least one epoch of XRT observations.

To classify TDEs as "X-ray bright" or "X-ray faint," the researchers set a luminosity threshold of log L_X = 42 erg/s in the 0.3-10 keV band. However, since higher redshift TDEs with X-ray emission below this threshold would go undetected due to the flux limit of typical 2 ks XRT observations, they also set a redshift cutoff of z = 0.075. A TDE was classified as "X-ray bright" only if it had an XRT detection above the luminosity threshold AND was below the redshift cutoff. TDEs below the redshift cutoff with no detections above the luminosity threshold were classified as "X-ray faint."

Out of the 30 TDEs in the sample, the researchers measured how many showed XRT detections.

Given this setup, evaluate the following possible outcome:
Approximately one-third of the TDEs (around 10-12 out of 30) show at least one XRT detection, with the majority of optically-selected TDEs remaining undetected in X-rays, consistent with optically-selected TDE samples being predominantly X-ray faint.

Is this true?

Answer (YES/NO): NO